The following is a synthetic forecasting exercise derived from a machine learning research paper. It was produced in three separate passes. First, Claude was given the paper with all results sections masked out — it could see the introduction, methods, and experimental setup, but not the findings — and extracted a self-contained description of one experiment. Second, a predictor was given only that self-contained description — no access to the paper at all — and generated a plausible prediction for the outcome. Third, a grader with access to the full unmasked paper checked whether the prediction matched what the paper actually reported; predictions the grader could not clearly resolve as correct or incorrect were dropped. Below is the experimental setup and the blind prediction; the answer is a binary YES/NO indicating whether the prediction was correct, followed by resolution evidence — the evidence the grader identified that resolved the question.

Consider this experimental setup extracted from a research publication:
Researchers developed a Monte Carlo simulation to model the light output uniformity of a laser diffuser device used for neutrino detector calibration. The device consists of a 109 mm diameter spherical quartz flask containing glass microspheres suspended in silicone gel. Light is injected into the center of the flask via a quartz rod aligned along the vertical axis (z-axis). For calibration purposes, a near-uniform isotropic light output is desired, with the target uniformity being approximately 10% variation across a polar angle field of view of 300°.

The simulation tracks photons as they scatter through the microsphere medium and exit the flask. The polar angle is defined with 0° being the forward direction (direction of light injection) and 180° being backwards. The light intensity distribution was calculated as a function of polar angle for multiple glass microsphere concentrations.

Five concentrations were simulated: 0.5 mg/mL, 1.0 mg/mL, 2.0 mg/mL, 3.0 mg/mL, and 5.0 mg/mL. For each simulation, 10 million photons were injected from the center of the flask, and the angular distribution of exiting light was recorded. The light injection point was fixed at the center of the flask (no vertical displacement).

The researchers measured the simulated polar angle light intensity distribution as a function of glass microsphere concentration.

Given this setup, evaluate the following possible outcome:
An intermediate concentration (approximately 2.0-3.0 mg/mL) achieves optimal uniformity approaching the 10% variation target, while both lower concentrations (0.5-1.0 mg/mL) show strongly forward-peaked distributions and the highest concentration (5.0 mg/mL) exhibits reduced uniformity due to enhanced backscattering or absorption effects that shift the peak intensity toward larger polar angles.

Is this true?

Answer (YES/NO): NO